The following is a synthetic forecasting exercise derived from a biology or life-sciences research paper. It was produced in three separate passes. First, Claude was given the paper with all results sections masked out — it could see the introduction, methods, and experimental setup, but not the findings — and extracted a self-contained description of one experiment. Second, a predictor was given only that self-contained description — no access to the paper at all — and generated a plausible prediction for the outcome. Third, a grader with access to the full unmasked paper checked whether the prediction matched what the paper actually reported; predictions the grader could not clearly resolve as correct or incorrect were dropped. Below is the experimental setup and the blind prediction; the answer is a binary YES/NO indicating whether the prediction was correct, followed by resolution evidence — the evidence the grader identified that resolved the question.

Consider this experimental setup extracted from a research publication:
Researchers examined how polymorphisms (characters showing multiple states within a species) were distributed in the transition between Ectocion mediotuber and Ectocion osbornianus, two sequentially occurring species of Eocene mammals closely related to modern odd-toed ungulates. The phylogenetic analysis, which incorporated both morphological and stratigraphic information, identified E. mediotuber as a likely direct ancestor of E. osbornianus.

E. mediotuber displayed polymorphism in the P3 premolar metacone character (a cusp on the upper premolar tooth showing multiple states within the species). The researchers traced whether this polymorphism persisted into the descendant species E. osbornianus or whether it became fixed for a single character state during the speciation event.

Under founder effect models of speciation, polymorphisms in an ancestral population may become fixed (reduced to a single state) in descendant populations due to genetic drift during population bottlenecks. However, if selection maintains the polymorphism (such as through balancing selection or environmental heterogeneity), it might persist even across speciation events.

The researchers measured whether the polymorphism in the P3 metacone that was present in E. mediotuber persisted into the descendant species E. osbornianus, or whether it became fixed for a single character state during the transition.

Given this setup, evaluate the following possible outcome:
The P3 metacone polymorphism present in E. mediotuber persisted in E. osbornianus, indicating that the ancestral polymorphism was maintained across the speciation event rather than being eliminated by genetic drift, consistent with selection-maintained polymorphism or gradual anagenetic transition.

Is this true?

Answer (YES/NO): YES